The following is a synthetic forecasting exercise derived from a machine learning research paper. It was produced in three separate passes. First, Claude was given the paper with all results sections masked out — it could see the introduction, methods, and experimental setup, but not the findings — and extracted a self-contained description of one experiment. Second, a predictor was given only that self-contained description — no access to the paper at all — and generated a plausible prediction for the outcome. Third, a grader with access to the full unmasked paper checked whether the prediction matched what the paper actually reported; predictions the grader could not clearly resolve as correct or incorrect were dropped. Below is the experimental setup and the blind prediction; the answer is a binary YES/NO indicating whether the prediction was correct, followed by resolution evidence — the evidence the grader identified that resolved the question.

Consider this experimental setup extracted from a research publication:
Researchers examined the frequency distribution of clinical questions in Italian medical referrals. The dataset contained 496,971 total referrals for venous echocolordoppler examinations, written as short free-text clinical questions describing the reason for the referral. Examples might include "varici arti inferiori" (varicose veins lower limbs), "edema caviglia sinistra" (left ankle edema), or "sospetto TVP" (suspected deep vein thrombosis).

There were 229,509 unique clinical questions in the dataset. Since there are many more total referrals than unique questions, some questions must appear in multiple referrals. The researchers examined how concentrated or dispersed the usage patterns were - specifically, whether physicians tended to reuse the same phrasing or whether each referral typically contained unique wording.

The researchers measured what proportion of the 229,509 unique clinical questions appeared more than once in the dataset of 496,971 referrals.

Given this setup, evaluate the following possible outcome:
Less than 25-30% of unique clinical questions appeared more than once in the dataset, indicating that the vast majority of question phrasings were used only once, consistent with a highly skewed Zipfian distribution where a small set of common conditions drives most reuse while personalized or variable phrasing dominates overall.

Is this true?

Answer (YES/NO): YES